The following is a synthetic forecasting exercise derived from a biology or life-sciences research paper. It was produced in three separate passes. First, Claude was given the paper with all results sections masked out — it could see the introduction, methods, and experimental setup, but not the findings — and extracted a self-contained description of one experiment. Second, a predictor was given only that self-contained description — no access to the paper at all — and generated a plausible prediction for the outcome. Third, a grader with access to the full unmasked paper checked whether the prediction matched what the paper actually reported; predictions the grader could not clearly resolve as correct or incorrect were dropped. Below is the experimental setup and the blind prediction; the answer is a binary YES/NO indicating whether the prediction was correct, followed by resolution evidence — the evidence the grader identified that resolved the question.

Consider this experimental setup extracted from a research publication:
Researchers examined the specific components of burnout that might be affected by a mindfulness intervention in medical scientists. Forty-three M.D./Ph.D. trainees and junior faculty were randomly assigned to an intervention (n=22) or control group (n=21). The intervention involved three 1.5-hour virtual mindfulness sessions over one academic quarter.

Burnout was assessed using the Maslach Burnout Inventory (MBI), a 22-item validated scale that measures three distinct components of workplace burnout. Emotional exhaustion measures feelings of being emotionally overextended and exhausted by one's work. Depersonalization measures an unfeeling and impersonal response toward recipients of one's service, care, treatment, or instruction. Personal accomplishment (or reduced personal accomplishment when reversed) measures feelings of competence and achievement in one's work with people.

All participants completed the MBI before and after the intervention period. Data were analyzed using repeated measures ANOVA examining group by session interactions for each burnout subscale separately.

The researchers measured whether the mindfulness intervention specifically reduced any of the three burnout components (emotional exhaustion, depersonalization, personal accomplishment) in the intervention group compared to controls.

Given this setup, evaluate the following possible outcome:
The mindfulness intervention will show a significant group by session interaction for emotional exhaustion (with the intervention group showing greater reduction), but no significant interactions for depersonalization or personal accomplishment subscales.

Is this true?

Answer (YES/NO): NO